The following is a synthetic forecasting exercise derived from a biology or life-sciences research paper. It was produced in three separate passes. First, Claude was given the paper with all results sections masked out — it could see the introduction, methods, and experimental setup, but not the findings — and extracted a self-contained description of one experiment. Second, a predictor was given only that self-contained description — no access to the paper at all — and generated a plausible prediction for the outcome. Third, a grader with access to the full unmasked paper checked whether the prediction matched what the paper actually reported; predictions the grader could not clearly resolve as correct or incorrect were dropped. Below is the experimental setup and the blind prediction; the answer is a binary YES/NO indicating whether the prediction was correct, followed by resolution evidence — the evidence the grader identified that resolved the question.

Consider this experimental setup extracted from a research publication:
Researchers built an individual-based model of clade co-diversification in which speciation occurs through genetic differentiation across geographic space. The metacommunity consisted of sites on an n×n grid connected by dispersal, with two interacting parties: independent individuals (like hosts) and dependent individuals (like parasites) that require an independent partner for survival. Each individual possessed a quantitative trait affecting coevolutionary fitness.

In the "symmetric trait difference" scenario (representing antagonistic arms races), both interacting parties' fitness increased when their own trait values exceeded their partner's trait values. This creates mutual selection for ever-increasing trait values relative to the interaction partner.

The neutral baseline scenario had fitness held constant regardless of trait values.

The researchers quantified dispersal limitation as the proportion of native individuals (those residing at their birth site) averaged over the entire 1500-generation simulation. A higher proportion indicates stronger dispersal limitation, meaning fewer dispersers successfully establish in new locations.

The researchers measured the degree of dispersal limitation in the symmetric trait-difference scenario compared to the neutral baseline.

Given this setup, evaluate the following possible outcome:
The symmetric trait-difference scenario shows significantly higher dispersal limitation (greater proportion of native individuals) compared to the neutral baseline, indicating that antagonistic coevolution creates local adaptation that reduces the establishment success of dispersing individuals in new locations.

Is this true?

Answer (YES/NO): NO